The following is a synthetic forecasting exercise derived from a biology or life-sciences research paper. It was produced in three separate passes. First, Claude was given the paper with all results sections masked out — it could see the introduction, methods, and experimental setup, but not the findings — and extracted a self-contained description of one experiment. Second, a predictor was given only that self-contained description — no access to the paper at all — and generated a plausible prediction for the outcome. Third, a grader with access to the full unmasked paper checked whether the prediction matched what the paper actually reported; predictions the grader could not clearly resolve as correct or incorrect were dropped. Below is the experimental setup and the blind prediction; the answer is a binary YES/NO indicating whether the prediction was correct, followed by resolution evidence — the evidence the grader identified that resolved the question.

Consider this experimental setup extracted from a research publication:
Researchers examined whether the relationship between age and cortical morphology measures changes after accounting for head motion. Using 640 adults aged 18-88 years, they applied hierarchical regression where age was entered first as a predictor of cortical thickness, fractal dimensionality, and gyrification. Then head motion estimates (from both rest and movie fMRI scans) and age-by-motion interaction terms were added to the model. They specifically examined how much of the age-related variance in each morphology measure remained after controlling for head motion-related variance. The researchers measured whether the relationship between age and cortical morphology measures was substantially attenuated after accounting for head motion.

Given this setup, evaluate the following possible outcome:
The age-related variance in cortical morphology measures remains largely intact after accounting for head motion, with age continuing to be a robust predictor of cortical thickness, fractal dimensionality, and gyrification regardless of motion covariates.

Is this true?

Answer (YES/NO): YES